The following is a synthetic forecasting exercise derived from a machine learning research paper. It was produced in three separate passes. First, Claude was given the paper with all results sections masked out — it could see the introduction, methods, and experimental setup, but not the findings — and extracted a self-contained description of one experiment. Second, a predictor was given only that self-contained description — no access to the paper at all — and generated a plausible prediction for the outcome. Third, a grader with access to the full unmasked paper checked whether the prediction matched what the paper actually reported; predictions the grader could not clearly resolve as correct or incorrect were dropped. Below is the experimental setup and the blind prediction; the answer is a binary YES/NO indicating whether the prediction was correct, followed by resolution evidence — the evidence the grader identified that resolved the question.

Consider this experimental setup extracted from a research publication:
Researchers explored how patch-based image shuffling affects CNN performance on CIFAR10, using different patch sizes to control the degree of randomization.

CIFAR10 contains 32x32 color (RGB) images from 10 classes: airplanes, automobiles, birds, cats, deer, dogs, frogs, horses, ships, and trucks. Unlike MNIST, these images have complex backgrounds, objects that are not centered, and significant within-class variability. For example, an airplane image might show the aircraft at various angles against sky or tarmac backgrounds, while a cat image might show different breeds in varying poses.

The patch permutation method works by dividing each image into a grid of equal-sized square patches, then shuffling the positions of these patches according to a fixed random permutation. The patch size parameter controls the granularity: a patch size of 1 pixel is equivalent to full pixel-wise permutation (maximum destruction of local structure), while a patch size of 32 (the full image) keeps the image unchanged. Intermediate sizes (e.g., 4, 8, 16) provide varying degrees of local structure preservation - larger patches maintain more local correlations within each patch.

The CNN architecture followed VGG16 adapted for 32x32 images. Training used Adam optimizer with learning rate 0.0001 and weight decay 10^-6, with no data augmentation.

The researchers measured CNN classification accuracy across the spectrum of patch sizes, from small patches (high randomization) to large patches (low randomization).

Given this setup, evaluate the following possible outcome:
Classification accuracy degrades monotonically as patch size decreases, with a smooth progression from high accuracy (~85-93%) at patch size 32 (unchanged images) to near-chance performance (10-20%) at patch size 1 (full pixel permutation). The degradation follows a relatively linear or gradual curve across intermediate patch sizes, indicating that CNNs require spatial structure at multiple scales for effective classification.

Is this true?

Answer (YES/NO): NO